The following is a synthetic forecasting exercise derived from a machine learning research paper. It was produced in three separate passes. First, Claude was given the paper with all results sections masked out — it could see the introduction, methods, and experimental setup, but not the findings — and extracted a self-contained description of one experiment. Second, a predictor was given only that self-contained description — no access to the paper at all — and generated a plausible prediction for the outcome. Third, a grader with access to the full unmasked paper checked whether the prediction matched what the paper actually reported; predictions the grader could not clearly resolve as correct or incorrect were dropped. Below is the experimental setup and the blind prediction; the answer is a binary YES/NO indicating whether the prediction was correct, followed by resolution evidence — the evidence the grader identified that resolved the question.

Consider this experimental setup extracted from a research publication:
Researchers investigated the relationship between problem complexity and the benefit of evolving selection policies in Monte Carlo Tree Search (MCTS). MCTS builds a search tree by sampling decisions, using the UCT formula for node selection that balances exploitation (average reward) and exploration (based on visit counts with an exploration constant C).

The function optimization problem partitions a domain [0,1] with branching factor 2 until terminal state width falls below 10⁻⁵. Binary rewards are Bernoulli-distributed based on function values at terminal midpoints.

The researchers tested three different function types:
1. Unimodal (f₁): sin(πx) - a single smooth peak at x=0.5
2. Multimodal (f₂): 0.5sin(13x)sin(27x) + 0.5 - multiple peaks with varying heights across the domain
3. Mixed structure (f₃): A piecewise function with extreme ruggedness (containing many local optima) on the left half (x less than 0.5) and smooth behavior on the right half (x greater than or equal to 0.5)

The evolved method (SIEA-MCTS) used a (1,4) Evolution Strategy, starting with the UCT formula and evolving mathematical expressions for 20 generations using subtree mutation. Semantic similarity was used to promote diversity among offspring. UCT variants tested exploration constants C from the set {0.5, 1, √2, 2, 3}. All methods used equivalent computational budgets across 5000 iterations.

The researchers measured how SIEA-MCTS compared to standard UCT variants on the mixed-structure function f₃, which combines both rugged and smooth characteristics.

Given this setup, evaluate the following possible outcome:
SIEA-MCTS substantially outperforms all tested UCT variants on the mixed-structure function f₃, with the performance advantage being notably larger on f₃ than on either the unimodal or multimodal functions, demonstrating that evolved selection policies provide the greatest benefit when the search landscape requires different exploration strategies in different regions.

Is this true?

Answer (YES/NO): NO